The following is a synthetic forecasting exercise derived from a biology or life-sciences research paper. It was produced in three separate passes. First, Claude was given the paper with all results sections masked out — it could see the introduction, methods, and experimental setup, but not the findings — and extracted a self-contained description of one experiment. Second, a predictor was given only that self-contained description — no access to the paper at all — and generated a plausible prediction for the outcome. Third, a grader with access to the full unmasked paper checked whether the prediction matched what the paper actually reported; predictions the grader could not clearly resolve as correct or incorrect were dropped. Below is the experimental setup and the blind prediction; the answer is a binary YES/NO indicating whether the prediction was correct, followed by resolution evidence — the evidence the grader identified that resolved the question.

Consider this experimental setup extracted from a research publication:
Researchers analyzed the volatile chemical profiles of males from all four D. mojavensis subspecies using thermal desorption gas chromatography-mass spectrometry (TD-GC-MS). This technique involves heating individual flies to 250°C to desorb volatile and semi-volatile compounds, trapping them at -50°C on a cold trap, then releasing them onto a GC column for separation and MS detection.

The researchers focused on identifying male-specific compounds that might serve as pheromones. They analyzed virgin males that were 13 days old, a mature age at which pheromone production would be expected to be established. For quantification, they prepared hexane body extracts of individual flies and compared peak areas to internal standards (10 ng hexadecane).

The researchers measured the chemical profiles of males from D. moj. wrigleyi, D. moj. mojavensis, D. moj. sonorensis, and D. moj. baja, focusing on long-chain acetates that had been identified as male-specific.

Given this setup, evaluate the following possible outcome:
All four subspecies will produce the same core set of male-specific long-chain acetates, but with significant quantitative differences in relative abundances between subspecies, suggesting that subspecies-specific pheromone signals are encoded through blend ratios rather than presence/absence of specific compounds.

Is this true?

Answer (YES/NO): NO